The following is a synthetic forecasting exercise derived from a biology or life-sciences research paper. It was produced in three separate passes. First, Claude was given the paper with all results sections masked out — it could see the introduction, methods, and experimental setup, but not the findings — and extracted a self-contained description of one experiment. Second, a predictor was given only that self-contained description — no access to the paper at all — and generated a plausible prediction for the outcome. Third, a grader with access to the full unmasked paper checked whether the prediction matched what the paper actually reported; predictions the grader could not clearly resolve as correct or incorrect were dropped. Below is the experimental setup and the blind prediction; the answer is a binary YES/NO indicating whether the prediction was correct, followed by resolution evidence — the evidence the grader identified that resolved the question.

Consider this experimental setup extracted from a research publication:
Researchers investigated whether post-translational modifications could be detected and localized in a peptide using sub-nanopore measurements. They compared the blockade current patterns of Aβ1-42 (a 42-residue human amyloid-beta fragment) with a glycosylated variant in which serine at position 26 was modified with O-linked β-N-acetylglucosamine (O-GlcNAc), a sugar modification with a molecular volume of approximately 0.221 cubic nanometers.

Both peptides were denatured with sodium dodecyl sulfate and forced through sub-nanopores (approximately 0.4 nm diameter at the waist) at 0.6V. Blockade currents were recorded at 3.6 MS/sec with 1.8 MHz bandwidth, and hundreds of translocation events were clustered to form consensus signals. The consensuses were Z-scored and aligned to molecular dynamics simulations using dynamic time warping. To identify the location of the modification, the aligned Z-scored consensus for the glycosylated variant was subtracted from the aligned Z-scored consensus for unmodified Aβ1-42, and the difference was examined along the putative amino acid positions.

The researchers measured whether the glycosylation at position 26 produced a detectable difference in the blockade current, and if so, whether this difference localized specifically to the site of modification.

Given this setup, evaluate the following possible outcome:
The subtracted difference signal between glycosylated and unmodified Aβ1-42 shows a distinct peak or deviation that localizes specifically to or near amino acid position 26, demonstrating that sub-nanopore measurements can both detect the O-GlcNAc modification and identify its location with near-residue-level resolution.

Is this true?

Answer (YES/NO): YES